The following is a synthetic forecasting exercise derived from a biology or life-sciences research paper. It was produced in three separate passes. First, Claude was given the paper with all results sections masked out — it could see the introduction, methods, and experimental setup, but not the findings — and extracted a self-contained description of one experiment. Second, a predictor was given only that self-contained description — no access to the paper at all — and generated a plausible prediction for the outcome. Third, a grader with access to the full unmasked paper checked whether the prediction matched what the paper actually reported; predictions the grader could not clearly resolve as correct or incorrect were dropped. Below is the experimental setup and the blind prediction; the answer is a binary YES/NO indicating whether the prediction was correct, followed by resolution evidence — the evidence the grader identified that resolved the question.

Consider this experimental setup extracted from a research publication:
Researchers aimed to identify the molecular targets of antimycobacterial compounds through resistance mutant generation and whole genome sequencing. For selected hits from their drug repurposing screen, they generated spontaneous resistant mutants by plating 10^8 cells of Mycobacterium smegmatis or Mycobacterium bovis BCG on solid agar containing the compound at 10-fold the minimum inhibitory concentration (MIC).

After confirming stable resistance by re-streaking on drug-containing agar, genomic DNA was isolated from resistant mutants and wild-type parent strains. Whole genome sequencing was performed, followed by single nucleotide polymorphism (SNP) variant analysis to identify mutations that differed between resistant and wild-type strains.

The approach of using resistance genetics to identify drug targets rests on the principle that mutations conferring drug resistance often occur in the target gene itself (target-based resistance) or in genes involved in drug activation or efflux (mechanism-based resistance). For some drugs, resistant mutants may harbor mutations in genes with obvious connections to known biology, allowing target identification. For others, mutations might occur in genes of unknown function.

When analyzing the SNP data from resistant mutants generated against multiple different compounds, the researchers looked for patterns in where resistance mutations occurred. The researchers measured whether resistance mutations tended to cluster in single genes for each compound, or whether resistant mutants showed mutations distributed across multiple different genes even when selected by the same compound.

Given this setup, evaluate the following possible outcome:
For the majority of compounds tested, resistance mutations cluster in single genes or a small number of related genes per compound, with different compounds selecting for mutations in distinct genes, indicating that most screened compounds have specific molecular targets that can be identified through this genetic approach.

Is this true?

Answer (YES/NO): NO